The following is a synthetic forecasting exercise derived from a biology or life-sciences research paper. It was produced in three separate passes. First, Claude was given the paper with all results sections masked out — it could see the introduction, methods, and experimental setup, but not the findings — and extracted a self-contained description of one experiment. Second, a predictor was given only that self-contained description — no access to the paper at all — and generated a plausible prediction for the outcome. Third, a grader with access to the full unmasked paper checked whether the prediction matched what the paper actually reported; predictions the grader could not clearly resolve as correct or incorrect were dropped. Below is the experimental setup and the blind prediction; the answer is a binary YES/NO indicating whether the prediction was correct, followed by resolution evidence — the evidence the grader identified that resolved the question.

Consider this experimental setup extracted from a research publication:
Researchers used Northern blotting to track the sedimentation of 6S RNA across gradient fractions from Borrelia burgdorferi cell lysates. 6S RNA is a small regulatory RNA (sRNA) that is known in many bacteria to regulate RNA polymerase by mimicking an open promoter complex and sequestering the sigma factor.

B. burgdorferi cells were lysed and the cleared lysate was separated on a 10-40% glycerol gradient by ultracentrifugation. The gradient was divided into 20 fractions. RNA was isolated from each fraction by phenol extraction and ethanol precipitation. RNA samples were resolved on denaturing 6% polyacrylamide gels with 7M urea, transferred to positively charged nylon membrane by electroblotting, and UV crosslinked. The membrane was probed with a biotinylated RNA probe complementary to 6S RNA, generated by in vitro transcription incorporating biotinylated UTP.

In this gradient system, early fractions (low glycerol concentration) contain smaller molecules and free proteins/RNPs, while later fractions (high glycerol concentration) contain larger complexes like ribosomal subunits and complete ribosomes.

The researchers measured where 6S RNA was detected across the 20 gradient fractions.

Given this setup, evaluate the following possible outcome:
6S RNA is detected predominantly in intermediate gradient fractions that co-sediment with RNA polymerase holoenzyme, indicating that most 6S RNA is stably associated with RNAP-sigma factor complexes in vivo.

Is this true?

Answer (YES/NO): YES